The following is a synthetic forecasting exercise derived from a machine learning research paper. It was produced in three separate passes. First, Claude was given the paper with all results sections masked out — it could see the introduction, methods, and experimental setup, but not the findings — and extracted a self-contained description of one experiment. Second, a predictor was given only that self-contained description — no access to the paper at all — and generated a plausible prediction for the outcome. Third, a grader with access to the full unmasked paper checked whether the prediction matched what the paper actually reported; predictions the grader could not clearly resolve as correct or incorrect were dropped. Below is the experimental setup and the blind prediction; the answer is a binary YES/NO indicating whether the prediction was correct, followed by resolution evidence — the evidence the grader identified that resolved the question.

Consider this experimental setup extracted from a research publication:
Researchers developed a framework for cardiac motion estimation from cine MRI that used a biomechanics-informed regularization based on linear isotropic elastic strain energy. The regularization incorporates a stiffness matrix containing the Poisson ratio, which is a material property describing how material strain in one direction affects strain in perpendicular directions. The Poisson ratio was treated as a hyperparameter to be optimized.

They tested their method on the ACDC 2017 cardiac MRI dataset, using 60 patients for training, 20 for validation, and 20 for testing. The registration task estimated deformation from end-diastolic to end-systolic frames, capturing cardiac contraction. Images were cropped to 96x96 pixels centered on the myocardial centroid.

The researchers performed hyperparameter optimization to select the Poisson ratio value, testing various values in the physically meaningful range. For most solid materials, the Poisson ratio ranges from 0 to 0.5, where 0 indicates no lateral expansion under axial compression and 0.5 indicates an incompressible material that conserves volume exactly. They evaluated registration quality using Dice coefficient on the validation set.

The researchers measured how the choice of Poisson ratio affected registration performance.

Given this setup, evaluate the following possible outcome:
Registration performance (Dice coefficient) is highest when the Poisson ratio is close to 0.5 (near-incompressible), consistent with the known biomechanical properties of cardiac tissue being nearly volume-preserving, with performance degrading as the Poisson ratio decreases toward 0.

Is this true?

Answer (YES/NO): NO